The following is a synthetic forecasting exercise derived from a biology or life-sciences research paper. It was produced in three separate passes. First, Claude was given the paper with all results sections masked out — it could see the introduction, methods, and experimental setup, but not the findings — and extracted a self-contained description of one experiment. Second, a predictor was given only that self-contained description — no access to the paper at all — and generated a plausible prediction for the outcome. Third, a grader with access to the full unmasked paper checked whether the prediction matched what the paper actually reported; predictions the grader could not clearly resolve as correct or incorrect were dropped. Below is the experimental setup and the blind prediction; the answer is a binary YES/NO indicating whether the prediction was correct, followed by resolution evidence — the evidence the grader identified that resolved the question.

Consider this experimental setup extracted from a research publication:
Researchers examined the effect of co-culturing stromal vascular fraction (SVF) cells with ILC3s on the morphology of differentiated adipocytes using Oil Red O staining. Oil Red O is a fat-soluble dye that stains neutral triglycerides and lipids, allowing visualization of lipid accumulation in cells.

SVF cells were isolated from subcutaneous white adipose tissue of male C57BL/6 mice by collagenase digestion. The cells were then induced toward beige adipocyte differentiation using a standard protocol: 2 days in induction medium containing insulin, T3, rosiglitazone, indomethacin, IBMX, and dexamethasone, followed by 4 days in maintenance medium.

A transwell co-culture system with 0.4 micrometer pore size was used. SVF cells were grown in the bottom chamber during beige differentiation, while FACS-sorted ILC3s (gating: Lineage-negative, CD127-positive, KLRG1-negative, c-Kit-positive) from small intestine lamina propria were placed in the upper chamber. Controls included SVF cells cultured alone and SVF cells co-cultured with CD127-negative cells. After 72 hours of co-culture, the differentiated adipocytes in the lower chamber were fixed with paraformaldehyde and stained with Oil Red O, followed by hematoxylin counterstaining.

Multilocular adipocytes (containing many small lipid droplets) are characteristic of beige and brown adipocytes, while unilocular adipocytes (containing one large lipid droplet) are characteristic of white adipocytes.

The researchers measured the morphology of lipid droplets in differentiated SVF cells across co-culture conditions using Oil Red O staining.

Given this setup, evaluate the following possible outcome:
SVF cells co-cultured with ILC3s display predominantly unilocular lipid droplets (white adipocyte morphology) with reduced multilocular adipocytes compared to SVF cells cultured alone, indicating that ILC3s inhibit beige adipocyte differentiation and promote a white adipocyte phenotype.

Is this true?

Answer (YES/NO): NO